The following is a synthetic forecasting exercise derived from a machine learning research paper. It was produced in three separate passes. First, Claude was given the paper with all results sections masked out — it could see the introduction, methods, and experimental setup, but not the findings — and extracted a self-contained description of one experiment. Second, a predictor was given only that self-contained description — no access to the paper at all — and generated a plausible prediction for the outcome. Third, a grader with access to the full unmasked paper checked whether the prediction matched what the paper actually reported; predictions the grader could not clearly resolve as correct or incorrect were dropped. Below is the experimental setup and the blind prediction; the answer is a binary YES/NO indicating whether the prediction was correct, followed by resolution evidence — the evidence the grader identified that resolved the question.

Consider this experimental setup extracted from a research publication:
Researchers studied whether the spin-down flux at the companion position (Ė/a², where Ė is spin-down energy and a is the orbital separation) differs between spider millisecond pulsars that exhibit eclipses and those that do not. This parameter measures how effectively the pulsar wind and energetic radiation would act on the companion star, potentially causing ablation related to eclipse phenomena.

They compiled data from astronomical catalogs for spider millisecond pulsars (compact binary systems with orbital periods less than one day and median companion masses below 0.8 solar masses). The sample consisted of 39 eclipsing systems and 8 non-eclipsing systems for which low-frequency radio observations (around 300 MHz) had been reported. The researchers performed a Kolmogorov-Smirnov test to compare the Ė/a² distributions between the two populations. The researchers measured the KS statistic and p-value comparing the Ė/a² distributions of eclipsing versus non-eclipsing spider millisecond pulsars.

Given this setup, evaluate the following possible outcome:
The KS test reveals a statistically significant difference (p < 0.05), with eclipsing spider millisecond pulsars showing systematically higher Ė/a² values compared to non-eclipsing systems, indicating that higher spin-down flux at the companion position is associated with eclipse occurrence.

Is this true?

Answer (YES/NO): NO